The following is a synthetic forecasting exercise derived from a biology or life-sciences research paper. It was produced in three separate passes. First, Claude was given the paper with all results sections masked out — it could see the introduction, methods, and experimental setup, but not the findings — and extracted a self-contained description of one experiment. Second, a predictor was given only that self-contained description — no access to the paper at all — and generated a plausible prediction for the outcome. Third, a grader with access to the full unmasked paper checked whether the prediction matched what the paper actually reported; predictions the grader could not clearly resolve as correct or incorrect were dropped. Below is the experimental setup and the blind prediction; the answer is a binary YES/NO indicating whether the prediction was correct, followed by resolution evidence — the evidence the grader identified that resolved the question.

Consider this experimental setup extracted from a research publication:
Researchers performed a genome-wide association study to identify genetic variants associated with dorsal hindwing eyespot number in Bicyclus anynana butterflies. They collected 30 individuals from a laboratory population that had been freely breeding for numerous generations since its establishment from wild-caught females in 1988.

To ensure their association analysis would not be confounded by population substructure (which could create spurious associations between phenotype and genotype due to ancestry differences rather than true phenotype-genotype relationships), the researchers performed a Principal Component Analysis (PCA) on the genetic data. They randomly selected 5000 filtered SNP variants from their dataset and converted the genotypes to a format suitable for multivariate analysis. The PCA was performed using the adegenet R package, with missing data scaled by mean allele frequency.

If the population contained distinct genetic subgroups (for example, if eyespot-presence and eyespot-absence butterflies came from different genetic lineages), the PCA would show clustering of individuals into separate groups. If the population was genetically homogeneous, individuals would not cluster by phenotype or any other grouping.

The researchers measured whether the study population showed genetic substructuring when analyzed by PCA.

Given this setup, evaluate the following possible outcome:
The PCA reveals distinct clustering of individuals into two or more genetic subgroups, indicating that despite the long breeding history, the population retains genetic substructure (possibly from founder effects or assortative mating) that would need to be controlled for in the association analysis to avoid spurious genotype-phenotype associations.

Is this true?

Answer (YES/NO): NO